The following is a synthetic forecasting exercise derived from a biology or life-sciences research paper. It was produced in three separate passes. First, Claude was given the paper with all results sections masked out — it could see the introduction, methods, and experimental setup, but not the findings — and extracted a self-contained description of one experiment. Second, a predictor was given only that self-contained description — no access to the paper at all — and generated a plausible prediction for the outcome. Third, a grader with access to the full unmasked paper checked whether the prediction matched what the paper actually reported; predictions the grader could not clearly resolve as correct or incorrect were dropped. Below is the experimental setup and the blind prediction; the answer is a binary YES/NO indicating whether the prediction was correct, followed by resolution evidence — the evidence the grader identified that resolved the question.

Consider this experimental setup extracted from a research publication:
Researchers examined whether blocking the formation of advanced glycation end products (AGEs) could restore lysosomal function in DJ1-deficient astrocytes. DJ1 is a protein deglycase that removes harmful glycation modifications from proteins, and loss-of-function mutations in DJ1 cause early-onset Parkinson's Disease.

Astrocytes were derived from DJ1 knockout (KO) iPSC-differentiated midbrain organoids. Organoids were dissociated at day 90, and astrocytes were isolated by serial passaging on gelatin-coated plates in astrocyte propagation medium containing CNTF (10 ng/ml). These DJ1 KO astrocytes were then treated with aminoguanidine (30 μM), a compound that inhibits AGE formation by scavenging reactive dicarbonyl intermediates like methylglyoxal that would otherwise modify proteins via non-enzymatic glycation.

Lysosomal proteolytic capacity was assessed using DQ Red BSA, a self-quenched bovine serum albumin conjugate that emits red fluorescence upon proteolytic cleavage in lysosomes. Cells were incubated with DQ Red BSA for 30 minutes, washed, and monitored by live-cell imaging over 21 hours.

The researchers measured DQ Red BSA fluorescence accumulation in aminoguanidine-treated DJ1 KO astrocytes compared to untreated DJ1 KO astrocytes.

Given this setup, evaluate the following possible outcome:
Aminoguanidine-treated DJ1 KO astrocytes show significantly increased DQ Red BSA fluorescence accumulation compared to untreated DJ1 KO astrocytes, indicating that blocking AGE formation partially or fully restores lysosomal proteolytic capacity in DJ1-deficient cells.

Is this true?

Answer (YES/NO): YES